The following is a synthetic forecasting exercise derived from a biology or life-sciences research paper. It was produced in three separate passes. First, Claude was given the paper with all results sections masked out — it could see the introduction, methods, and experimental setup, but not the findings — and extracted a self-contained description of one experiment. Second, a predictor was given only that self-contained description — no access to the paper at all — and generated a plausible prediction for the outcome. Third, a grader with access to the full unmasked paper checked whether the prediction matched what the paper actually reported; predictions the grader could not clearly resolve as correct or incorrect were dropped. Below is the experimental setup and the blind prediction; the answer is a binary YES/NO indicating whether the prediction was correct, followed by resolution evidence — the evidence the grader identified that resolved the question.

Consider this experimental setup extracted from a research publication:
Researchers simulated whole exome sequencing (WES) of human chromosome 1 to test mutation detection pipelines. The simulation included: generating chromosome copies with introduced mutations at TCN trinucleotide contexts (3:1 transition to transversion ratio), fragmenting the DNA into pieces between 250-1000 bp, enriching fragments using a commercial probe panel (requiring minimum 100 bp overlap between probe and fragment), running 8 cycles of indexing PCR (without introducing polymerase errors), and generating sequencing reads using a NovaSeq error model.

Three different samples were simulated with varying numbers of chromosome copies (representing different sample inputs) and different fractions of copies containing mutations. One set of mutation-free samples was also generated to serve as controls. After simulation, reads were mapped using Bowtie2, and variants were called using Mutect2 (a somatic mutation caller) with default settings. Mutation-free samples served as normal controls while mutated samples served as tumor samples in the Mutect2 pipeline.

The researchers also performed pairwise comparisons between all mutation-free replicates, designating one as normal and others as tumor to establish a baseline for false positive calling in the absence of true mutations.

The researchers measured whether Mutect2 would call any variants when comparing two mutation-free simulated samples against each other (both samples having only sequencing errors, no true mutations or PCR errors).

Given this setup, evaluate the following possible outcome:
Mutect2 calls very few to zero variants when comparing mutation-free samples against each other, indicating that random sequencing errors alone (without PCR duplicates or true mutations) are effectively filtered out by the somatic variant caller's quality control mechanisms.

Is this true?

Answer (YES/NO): YES